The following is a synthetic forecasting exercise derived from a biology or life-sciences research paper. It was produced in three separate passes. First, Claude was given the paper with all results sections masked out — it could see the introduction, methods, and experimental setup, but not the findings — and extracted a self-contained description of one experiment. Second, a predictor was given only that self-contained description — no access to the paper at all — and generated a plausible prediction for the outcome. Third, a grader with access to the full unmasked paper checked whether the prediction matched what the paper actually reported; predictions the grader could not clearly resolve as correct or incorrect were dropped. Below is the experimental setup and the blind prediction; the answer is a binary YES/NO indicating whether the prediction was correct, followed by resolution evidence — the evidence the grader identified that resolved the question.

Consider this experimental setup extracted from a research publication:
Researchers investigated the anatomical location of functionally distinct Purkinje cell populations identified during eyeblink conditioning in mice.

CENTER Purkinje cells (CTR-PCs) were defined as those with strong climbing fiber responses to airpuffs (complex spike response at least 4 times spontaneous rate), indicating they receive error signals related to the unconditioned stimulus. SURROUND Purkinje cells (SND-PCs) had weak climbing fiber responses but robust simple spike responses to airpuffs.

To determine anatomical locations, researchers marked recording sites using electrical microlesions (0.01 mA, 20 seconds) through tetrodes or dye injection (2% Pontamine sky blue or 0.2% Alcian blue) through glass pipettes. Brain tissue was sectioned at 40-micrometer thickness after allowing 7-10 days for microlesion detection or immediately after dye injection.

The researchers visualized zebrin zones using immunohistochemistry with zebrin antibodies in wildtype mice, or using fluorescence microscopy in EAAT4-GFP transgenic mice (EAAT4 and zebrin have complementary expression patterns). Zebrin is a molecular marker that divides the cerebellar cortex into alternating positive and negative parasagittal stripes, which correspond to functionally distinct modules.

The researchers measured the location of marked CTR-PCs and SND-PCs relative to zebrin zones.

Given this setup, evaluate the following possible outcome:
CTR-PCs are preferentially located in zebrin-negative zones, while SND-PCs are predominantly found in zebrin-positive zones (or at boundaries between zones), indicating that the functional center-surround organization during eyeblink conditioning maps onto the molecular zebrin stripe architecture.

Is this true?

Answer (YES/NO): NO